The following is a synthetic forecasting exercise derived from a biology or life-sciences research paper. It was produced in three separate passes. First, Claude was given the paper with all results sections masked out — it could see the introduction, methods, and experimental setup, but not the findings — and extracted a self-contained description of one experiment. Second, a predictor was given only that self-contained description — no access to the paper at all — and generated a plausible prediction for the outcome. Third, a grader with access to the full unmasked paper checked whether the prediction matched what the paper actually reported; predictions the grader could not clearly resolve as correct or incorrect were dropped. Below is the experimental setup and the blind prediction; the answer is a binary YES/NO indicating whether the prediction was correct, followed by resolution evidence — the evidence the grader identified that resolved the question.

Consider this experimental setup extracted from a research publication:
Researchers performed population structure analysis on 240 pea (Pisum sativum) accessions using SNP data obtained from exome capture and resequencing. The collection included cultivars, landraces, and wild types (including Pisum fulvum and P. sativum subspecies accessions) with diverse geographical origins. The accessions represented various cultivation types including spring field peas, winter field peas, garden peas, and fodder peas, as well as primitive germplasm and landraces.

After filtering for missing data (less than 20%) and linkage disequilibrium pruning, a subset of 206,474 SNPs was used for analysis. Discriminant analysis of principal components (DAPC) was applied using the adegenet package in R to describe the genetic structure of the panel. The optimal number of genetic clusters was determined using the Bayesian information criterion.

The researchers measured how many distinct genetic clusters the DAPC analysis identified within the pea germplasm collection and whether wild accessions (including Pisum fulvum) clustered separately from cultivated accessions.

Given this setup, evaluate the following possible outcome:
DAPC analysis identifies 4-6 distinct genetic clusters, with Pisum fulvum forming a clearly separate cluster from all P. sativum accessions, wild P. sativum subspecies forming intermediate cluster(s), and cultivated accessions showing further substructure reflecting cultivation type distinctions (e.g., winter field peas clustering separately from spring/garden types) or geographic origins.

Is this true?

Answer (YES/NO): NO